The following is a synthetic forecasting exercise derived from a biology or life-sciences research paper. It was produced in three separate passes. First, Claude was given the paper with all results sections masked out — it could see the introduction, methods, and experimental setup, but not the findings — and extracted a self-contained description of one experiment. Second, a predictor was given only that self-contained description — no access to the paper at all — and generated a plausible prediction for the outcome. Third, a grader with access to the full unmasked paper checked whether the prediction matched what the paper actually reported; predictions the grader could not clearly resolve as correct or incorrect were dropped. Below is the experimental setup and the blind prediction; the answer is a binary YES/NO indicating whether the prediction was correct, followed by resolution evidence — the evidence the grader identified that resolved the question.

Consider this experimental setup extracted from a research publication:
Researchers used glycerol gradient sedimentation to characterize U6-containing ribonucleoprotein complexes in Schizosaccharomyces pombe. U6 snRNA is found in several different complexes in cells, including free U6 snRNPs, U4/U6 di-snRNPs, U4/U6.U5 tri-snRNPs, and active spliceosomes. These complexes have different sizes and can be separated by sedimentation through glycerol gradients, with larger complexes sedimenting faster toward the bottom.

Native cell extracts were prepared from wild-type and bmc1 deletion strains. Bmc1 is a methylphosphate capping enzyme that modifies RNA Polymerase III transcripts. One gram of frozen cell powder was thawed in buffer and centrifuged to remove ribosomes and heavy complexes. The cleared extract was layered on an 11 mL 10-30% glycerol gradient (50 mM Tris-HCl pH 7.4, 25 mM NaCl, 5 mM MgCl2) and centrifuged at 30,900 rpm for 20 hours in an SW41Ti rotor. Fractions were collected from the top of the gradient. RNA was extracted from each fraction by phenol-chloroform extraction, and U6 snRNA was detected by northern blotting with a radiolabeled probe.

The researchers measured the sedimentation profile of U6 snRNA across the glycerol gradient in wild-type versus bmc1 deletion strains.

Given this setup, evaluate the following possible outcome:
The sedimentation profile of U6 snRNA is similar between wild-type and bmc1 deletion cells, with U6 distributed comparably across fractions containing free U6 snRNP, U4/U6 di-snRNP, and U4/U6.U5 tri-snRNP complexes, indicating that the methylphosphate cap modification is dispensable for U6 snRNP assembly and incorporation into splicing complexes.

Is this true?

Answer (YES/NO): NO